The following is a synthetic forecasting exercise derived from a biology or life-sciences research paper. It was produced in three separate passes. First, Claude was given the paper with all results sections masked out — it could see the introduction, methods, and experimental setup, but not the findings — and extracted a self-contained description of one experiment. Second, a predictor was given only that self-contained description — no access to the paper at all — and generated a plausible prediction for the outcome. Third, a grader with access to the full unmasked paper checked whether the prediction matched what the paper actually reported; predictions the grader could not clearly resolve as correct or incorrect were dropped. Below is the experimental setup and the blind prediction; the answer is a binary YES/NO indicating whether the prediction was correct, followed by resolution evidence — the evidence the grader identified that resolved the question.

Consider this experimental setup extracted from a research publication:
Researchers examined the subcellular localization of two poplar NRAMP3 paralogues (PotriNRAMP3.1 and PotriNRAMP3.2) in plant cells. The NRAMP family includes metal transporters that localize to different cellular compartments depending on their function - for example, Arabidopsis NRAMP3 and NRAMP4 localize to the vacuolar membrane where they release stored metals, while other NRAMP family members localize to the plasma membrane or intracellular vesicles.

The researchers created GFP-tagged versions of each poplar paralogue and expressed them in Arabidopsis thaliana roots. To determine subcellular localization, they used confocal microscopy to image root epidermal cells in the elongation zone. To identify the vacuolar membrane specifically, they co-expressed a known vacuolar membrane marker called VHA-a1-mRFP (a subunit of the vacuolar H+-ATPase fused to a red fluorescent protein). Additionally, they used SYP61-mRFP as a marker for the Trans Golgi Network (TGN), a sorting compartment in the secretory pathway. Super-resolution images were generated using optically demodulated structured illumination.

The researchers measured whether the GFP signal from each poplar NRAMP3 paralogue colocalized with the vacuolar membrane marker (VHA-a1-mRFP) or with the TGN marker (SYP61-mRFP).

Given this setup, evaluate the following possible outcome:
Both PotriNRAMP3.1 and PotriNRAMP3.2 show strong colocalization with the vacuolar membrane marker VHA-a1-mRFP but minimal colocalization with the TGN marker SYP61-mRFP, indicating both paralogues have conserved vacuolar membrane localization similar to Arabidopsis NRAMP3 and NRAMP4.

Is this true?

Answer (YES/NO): NO